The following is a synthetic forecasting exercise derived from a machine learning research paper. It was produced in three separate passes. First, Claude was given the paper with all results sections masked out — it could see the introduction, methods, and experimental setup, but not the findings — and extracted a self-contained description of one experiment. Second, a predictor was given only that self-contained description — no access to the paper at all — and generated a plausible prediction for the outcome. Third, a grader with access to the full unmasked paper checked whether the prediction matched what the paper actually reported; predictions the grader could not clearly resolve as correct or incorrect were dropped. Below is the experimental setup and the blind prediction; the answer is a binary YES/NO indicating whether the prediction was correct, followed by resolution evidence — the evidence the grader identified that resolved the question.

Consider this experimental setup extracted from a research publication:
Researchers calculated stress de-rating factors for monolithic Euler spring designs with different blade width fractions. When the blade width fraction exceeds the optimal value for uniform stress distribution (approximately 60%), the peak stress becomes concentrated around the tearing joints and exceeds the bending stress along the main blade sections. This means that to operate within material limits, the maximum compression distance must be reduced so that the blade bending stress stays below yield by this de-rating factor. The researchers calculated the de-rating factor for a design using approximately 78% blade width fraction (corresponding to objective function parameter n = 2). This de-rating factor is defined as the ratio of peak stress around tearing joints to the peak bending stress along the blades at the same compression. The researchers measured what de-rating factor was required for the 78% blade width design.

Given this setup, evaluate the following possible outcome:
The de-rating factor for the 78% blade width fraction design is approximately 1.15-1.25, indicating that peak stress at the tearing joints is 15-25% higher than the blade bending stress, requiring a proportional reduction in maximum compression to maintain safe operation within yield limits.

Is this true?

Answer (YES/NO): YES